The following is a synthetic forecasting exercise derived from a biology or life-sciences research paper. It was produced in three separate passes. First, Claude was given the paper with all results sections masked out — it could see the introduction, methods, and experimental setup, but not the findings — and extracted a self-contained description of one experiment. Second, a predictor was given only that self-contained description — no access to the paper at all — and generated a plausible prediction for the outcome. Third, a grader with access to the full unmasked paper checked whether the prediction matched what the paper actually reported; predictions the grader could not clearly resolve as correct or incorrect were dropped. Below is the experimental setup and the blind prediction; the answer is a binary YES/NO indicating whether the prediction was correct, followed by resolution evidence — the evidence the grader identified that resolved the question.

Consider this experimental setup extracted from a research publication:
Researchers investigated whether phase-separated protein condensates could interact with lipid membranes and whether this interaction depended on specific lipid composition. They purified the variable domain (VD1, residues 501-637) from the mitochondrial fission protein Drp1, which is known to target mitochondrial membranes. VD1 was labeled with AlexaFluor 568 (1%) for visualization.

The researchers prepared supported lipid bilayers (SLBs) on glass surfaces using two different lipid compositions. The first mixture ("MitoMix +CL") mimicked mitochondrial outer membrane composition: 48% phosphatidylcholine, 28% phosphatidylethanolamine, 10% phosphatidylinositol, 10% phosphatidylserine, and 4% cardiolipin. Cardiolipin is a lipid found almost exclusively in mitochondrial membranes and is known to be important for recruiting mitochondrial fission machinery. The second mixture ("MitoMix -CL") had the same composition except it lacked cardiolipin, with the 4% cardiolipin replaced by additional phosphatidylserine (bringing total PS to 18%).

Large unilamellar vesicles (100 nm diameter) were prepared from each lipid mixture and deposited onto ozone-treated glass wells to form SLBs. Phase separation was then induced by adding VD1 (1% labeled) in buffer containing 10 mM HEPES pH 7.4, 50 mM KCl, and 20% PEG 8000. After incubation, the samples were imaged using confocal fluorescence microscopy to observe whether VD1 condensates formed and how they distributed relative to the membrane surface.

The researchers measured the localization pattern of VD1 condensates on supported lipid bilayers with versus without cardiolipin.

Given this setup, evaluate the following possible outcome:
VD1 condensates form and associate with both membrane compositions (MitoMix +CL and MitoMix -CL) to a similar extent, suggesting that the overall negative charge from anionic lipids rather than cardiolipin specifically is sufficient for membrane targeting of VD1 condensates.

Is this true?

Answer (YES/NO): NO